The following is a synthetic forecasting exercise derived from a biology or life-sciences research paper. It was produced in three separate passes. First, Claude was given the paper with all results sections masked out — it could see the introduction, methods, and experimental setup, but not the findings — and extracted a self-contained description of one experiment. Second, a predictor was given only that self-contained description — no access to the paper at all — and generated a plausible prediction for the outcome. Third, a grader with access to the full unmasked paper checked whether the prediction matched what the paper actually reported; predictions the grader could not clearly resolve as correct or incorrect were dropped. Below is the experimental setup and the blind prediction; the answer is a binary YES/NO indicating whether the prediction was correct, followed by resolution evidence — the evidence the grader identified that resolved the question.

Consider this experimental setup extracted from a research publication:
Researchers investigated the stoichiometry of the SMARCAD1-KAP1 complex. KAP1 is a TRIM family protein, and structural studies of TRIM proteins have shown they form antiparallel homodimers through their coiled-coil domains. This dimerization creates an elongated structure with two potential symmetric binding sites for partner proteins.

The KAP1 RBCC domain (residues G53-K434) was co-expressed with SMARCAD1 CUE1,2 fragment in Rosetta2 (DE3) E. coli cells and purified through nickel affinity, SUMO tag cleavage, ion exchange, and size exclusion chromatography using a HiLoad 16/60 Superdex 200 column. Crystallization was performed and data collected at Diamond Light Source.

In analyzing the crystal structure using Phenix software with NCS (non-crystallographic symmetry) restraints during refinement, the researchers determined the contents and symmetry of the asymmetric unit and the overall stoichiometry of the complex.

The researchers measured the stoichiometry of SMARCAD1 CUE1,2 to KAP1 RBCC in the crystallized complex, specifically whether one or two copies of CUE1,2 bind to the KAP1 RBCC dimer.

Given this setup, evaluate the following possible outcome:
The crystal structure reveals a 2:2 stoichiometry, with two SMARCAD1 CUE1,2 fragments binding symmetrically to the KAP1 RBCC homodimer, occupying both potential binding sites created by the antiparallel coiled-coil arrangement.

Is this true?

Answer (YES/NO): YES